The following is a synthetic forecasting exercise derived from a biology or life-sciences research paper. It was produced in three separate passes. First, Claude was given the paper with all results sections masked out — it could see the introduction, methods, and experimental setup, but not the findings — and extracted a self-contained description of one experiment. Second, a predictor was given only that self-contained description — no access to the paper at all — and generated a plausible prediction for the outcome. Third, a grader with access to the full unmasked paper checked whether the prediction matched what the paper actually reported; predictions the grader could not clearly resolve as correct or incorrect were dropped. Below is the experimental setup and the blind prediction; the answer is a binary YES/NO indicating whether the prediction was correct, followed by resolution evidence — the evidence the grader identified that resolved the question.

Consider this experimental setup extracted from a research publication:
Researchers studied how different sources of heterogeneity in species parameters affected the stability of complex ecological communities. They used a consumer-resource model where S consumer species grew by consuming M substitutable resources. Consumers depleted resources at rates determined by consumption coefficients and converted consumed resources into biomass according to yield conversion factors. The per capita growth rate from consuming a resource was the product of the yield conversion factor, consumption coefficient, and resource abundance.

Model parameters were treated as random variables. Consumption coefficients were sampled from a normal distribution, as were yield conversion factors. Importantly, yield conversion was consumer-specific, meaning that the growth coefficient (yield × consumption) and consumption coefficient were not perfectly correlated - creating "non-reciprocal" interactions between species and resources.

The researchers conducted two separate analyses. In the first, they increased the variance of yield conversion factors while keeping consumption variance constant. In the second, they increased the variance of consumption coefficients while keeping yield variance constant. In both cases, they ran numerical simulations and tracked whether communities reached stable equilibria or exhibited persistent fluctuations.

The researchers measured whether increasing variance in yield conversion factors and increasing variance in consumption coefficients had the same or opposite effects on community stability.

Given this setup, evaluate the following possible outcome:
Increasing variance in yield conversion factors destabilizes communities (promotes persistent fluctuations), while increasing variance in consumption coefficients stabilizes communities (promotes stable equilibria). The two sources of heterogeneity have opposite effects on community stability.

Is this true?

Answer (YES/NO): YES